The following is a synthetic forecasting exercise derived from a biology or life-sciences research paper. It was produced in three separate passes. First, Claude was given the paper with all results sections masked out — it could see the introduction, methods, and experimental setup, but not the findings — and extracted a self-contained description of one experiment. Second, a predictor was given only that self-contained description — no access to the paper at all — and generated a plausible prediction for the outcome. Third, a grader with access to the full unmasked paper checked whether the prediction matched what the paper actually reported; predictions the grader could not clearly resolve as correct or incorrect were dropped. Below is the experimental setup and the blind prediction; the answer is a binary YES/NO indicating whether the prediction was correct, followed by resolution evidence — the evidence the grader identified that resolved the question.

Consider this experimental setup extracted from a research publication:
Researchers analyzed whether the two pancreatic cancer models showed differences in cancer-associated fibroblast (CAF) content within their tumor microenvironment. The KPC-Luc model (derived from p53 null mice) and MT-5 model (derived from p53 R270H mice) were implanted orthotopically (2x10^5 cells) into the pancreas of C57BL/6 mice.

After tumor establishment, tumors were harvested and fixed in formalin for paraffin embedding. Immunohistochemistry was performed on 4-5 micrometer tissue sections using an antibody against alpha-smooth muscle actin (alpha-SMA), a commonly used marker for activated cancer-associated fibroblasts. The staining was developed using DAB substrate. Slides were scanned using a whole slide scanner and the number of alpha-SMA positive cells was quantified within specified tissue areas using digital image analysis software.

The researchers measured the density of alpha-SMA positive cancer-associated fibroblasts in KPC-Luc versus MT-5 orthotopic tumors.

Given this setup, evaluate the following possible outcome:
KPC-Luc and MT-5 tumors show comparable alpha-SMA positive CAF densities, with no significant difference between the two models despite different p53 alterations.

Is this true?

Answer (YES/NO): NO